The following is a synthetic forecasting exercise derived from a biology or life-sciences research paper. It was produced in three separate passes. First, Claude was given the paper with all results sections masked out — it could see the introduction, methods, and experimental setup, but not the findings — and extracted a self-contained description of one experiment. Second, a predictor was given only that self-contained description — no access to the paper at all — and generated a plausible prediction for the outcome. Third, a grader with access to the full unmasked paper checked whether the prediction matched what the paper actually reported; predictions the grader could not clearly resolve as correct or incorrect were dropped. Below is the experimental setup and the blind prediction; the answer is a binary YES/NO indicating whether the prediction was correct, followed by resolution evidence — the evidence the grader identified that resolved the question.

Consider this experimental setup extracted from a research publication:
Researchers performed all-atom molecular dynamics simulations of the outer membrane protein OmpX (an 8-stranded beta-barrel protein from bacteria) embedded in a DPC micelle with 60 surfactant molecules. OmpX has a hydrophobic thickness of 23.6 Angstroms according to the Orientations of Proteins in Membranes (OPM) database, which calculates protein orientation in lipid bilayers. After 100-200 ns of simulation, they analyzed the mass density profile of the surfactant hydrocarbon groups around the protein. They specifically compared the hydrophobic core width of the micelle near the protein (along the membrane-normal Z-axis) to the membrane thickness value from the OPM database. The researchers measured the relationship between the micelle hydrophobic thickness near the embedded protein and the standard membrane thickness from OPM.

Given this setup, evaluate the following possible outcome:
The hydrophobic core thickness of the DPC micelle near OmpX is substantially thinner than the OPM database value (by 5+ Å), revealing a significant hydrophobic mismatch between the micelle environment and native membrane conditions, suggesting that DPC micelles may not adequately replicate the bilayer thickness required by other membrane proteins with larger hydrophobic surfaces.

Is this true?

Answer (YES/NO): NO